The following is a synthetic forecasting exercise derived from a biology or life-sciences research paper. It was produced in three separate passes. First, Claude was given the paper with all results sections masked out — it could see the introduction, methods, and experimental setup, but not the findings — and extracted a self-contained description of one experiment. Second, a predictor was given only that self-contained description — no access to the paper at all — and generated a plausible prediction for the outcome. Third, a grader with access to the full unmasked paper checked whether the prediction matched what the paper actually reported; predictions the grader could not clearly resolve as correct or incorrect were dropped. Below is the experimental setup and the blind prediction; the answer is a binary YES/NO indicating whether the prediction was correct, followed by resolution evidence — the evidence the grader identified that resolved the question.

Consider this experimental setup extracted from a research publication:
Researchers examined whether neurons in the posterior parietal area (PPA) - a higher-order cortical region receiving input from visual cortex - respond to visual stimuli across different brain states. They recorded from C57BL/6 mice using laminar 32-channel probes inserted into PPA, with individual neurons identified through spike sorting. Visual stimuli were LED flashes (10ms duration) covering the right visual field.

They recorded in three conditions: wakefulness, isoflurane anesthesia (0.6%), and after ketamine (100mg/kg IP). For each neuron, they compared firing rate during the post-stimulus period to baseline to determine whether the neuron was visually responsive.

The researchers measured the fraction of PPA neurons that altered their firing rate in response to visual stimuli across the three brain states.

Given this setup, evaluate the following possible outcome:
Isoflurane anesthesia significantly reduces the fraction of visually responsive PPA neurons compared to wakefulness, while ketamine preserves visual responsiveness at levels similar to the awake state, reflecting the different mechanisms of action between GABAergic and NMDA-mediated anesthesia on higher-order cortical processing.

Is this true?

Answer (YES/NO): NO